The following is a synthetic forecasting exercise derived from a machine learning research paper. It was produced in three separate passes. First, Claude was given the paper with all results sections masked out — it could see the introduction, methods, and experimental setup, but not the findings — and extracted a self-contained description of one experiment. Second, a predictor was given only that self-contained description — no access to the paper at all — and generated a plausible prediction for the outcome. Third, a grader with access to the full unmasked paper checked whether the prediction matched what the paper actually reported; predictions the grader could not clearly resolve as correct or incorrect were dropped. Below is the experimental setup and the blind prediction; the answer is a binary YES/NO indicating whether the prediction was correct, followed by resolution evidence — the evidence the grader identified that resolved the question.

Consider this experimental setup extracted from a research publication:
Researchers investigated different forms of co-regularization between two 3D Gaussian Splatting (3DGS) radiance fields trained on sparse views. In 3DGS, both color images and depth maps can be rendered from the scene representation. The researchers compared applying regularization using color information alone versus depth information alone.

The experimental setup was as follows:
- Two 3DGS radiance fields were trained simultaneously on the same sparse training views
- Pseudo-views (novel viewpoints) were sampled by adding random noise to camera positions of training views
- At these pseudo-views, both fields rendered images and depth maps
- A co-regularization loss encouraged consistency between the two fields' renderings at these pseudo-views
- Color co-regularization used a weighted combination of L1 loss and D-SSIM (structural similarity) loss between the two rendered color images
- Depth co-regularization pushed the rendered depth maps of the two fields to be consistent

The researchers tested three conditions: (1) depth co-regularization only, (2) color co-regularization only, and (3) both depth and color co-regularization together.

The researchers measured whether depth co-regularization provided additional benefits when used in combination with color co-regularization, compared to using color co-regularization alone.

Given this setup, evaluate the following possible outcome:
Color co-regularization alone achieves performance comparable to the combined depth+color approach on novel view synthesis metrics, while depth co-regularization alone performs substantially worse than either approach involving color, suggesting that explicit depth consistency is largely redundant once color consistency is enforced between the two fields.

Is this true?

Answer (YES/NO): YES